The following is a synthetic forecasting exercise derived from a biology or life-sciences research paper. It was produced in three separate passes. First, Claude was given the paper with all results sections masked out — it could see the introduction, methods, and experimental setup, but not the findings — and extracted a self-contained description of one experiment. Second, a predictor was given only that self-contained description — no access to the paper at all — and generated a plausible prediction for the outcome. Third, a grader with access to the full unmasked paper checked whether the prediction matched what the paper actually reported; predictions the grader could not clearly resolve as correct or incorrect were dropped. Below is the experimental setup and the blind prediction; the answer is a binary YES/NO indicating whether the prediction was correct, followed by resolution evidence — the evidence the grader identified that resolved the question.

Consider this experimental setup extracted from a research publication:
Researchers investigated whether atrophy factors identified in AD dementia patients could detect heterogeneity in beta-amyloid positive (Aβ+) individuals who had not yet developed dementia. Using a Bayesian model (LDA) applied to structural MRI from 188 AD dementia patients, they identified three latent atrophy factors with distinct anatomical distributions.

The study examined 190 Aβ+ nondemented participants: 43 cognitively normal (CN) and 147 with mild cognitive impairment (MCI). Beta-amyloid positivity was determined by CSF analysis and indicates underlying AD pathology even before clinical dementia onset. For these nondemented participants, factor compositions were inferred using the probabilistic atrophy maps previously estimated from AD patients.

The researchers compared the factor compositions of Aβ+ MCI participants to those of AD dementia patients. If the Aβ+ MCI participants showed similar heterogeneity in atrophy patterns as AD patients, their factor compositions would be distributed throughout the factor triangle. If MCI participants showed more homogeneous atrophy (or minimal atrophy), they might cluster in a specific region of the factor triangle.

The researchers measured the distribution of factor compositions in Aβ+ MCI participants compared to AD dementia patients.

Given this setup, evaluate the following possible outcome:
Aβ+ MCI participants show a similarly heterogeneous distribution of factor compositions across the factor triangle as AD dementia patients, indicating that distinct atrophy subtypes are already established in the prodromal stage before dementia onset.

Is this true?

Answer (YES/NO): YES